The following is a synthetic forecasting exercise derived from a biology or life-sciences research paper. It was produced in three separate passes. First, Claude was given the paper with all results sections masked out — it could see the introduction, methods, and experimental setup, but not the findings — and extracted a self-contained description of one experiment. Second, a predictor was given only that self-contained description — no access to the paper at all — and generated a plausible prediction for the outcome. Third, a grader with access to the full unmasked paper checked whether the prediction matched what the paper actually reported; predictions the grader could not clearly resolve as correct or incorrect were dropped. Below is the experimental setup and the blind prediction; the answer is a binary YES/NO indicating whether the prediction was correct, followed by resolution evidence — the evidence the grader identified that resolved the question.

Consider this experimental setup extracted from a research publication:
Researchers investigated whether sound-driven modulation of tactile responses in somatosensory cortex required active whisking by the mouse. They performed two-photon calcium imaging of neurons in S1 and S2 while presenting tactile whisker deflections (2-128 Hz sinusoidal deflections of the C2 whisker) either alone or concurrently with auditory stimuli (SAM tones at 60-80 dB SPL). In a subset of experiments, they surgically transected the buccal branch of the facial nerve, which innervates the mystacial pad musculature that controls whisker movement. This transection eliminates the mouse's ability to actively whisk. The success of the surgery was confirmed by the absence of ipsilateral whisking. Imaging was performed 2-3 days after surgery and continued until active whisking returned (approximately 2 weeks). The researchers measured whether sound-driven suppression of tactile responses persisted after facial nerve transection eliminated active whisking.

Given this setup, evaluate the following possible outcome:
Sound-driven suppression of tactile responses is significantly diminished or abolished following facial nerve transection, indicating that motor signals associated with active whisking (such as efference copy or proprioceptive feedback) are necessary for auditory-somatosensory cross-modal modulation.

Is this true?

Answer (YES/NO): NO